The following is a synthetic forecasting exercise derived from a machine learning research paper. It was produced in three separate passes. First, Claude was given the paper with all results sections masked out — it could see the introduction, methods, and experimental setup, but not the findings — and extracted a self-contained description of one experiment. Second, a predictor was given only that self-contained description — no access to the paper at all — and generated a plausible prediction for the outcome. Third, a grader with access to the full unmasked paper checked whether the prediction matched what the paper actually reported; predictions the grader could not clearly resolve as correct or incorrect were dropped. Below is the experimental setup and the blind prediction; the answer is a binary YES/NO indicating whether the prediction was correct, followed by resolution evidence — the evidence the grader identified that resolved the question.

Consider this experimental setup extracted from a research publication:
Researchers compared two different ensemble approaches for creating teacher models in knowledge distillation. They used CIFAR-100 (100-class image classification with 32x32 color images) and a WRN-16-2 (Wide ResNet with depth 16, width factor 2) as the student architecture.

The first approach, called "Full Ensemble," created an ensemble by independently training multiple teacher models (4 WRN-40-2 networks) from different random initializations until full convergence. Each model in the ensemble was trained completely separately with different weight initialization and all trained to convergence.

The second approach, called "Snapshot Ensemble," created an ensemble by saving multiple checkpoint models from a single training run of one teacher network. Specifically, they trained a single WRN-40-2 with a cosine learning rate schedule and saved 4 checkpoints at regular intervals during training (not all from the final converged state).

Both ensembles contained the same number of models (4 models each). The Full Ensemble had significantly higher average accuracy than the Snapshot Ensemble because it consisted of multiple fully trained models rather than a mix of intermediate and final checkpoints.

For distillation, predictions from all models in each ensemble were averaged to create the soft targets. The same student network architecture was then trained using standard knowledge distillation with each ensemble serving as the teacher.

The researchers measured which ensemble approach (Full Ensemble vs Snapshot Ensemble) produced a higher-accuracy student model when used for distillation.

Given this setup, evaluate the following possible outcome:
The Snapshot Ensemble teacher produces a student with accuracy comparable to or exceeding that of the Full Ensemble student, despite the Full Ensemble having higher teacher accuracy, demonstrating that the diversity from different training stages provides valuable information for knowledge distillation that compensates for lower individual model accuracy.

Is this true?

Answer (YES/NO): YES